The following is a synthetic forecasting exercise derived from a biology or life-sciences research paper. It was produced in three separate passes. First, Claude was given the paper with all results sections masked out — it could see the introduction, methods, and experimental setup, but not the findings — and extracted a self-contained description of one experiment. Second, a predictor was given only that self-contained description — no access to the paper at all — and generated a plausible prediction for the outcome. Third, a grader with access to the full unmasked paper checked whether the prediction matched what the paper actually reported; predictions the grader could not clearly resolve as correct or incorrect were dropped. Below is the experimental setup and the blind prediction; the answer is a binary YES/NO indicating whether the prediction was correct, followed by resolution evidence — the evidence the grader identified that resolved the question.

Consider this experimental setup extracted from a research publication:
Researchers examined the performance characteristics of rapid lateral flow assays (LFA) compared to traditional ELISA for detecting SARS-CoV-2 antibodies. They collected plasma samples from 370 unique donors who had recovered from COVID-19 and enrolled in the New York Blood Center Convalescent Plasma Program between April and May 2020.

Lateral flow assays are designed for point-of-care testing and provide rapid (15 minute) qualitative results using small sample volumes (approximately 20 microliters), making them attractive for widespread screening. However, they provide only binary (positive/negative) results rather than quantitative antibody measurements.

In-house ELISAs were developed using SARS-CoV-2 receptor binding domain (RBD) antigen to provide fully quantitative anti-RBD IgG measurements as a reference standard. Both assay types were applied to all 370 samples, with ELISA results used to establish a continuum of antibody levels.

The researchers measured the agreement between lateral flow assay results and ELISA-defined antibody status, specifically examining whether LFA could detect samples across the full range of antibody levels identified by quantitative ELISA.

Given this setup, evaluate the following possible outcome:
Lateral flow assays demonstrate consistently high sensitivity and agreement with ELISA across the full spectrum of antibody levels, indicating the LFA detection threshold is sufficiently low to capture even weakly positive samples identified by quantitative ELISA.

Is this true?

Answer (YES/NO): NO